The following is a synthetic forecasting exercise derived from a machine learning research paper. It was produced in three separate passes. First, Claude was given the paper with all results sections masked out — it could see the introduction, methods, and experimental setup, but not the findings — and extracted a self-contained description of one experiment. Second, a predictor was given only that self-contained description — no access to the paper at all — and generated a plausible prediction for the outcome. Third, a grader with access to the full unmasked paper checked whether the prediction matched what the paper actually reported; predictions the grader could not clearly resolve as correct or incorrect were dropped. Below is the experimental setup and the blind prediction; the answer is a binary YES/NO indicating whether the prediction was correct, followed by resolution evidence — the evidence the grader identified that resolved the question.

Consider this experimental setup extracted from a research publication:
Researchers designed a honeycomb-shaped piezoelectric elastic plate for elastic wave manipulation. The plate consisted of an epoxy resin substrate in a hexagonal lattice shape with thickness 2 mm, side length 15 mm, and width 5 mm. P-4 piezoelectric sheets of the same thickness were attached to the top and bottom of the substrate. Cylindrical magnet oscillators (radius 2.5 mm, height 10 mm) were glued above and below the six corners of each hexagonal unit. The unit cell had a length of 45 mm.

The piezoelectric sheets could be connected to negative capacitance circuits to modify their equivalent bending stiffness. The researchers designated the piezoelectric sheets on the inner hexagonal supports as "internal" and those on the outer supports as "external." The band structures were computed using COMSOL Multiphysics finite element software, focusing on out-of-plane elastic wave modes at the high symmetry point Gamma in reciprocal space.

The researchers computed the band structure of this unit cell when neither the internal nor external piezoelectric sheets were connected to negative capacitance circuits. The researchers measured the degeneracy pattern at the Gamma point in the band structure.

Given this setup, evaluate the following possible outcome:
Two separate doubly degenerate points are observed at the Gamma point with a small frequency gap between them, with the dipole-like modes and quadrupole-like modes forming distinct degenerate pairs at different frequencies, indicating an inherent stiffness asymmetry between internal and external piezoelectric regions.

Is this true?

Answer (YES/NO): NO